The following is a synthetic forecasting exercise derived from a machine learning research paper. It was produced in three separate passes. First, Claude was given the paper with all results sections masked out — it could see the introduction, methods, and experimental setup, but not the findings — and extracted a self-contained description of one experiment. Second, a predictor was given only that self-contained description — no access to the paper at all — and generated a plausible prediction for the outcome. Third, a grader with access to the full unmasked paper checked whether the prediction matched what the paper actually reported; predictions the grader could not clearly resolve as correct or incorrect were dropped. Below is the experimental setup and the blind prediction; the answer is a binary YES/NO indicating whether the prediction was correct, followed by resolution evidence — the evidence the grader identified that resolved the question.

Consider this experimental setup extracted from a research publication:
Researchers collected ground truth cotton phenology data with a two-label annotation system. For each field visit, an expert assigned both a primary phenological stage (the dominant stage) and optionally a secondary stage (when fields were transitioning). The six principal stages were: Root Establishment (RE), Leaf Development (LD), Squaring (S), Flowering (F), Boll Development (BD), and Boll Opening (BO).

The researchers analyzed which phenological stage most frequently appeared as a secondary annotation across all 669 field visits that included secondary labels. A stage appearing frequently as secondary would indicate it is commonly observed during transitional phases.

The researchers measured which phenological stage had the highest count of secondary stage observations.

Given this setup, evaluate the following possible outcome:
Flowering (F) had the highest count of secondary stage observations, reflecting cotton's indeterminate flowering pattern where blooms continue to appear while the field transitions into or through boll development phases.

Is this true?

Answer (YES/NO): NO